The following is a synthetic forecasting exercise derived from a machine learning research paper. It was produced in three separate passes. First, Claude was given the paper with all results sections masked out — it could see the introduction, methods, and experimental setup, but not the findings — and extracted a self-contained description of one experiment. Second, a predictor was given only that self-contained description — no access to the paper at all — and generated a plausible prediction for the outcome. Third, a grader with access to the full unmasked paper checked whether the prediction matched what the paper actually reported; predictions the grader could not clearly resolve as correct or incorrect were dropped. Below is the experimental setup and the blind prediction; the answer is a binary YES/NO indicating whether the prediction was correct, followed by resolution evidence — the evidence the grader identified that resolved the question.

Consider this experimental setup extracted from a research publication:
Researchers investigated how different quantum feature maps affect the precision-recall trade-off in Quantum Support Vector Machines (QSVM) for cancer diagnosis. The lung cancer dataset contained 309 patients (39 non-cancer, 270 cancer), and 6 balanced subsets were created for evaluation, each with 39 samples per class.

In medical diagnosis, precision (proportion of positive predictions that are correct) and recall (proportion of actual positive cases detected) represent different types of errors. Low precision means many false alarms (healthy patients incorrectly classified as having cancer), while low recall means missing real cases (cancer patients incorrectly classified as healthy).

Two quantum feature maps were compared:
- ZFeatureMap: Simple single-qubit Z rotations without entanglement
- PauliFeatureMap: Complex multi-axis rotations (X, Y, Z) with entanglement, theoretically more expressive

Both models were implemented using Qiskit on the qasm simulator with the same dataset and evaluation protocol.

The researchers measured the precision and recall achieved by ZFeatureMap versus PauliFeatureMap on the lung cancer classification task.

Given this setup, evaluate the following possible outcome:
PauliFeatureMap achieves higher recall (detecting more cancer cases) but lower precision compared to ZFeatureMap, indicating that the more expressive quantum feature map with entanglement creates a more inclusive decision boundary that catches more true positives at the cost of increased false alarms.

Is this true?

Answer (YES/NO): NO